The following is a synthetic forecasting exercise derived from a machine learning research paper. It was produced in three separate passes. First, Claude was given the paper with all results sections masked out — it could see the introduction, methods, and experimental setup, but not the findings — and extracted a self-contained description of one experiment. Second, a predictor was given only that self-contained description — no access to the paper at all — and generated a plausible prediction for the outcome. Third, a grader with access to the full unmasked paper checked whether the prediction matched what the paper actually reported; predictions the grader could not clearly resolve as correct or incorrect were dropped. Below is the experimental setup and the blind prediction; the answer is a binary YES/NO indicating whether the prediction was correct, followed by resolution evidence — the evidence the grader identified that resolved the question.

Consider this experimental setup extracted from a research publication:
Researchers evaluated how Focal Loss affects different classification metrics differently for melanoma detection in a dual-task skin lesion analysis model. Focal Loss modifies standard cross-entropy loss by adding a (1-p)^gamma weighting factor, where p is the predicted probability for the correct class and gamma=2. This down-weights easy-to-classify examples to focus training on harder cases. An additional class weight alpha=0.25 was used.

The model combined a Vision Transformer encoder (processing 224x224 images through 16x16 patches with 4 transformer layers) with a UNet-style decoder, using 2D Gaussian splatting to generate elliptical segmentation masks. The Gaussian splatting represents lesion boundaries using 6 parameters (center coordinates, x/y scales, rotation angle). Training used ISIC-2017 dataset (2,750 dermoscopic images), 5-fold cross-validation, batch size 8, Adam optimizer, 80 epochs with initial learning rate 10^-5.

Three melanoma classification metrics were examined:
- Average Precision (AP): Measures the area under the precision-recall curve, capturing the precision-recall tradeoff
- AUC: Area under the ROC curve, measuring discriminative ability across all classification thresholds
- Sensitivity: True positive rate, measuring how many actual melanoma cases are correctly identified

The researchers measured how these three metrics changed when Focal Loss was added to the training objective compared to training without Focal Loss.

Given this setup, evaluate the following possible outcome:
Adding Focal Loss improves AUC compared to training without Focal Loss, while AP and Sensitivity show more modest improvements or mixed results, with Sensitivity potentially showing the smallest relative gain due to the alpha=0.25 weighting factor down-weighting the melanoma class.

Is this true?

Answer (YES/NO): NO